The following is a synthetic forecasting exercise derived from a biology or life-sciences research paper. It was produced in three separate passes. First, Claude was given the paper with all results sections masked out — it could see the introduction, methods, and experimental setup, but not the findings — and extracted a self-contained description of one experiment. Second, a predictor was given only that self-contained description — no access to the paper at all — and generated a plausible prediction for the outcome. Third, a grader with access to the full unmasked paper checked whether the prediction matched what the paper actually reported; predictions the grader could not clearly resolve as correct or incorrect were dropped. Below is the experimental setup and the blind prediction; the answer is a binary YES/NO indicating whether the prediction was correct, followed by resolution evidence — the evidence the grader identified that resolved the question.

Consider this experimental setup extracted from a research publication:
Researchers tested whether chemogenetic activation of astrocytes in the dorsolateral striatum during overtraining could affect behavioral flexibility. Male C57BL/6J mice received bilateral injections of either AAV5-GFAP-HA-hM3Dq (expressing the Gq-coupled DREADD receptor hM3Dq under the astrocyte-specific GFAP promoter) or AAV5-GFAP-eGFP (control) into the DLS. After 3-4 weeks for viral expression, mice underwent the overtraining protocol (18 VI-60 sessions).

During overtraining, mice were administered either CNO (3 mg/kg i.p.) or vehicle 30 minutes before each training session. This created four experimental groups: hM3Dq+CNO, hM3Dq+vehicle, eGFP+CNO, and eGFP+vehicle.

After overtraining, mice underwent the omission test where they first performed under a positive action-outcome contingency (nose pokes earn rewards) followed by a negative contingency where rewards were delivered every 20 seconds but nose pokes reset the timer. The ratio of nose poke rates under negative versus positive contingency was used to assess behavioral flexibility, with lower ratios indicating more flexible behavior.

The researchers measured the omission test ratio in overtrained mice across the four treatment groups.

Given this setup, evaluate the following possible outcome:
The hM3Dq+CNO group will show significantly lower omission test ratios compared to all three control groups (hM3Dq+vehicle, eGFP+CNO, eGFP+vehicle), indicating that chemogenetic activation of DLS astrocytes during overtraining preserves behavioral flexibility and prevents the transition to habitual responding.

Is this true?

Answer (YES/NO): NO